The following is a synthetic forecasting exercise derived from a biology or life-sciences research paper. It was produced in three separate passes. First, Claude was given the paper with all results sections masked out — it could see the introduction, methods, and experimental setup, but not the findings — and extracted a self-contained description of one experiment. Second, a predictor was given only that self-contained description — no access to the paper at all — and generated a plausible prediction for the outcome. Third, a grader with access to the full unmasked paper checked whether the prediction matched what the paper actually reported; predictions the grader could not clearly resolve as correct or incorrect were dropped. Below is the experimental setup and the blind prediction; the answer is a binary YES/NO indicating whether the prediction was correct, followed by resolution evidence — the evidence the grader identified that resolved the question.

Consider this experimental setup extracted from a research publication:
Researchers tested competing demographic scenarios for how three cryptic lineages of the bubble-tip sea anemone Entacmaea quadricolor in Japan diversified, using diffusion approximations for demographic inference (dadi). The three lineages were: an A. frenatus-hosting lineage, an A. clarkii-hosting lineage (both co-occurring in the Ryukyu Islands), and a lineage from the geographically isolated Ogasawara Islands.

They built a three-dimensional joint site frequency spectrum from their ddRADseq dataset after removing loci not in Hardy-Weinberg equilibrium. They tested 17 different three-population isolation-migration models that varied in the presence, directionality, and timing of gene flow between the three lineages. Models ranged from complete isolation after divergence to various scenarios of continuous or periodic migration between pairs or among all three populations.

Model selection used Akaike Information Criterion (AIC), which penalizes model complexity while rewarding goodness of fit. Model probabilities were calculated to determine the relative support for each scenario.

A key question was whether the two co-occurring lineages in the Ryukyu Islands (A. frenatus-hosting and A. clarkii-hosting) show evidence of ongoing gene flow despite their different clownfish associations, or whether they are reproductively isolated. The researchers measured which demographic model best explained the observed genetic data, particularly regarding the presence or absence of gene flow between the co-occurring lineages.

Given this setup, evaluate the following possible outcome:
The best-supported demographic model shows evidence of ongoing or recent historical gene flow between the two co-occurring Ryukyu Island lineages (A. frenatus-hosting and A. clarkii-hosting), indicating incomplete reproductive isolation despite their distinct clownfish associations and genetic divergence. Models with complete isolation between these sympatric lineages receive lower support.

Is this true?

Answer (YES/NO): NO